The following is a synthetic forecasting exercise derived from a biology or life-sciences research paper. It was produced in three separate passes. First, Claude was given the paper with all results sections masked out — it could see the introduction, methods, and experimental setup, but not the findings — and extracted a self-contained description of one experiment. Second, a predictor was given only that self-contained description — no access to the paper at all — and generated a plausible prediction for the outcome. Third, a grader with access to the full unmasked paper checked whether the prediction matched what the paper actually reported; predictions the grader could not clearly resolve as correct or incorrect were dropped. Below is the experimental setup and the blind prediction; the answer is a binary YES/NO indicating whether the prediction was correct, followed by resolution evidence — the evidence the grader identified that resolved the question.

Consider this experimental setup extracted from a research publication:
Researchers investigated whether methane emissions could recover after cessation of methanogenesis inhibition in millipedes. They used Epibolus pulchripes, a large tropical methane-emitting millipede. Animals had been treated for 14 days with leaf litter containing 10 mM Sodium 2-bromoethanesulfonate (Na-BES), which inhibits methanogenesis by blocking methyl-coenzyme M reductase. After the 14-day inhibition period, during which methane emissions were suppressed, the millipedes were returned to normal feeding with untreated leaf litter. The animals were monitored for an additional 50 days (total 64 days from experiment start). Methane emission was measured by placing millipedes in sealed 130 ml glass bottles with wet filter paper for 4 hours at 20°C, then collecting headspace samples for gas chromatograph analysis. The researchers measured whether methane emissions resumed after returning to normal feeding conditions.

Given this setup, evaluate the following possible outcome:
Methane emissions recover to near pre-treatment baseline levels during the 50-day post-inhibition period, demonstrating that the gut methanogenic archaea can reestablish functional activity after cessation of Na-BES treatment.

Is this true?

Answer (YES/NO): YES